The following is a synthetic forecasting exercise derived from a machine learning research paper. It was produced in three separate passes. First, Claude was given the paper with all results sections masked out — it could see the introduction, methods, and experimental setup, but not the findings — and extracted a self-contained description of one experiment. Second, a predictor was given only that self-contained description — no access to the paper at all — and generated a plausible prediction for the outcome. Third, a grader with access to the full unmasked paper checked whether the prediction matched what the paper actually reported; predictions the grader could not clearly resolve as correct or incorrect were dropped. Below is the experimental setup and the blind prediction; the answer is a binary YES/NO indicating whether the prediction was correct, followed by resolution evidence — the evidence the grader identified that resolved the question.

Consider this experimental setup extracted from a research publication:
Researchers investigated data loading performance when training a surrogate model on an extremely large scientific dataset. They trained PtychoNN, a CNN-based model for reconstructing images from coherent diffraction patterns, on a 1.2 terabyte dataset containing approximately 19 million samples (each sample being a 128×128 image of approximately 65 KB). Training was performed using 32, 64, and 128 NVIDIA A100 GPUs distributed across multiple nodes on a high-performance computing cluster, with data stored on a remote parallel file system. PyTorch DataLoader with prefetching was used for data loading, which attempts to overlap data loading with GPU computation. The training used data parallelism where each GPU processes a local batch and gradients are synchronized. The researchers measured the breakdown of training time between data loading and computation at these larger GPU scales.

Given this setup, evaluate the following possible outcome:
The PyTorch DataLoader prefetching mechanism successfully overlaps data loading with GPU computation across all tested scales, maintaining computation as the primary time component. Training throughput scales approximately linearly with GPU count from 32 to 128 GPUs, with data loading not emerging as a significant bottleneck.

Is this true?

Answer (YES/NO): NO